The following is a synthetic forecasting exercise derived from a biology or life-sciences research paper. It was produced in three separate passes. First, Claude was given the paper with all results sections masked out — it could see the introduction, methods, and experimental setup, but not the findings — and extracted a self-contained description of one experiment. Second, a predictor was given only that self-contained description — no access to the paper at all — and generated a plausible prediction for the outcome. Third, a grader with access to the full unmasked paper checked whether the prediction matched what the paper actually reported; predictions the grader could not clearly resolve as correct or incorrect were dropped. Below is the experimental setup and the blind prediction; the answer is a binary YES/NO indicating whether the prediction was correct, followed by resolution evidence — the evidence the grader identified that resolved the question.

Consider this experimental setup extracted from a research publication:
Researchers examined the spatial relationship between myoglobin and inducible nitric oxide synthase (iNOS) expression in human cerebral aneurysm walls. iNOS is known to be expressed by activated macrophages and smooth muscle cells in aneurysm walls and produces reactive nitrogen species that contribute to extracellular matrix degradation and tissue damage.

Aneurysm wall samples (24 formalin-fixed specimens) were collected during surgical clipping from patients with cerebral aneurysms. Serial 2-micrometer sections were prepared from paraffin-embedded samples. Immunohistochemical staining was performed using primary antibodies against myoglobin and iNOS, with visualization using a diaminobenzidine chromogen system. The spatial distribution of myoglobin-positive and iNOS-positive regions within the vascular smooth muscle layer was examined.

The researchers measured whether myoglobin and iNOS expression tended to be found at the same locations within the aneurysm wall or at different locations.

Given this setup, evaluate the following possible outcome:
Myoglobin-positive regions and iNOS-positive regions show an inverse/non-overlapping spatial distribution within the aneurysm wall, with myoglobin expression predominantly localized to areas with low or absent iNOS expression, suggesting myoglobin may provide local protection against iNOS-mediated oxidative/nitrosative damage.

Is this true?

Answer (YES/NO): YES